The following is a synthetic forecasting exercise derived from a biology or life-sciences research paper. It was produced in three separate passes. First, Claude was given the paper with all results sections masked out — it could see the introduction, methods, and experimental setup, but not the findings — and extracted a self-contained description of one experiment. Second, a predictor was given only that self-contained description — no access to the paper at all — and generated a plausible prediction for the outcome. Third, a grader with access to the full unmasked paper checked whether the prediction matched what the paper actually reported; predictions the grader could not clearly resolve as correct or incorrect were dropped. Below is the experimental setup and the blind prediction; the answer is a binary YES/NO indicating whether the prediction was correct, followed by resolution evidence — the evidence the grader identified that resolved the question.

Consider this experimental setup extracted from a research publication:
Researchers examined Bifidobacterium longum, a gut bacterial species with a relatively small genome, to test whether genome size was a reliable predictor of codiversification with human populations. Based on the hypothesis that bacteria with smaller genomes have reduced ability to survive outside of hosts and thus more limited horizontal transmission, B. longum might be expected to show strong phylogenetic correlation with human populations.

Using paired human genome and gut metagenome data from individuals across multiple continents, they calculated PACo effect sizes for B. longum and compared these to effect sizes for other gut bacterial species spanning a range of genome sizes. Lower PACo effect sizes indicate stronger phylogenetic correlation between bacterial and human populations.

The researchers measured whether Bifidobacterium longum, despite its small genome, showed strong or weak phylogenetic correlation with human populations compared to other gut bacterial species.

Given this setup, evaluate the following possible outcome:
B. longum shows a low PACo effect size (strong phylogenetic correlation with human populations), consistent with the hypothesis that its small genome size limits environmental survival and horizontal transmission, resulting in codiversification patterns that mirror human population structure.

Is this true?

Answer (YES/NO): NO